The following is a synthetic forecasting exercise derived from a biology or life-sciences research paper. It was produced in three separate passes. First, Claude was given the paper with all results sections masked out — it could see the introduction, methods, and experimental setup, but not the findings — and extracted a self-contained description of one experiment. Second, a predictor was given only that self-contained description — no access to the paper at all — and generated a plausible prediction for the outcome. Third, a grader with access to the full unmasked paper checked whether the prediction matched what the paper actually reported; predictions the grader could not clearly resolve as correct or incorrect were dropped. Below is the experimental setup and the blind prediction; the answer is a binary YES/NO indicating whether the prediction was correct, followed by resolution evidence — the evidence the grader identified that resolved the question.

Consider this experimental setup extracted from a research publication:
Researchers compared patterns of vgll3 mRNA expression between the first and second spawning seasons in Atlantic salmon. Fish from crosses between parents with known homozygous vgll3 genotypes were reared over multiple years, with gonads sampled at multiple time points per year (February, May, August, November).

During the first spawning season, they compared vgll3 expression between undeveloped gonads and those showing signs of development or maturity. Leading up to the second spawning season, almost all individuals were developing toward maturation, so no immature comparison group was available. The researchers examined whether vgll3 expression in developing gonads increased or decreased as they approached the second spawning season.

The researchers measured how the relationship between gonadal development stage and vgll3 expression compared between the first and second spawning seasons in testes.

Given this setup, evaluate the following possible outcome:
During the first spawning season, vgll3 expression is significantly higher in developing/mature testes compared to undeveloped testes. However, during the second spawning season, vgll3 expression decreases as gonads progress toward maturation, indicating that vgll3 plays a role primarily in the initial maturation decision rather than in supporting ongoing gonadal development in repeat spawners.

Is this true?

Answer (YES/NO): NO